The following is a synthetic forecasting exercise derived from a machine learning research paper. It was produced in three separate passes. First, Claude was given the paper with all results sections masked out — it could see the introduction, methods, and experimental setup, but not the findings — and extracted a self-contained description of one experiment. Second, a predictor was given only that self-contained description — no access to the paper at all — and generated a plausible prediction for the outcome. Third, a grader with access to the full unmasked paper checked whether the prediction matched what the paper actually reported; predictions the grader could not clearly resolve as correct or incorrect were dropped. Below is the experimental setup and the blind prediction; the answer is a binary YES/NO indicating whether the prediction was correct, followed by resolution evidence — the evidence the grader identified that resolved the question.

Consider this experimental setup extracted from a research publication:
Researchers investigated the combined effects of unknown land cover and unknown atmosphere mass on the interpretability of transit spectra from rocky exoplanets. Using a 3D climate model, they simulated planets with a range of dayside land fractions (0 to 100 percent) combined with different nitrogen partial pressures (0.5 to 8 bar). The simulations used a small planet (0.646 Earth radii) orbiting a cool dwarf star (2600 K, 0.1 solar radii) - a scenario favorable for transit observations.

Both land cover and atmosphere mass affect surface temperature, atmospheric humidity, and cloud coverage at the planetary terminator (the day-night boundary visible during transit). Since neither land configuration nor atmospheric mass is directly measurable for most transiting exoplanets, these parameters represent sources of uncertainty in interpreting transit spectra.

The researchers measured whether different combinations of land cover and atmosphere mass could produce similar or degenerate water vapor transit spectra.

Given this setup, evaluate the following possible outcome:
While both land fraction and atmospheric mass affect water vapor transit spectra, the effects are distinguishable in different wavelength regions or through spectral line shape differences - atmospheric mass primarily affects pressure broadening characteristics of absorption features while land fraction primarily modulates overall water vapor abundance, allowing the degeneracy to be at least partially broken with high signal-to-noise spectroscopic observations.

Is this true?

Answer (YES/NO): NO